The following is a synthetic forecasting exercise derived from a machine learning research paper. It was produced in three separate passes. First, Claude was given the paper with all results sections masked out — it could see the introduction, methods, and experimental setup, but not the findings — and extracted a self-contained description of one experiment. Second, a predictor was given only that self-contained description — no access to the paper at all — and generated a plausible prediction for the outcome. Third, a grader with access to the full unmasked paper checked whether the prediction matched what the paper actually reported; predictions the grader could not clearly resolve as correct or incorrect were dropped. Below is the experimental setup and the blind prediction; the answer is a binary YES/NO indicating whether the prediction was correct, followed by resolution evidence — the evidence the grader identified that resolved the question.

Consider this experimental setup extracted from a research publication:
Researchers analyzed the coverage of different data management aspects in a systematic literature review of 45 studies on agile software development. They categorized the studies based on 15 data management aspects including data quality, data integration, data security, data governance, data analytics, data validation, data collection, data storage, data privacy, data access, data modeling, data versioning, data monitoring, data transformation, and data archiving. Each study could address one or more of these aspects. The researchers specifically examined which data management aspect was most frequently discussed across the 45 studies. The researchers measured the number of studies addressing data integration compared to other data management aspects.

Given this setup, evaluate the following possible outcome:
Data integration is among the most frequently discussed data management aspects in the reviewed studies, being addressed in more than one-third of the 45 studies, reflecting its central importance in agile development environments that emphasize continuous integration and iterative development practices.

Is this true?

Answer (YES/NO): YES